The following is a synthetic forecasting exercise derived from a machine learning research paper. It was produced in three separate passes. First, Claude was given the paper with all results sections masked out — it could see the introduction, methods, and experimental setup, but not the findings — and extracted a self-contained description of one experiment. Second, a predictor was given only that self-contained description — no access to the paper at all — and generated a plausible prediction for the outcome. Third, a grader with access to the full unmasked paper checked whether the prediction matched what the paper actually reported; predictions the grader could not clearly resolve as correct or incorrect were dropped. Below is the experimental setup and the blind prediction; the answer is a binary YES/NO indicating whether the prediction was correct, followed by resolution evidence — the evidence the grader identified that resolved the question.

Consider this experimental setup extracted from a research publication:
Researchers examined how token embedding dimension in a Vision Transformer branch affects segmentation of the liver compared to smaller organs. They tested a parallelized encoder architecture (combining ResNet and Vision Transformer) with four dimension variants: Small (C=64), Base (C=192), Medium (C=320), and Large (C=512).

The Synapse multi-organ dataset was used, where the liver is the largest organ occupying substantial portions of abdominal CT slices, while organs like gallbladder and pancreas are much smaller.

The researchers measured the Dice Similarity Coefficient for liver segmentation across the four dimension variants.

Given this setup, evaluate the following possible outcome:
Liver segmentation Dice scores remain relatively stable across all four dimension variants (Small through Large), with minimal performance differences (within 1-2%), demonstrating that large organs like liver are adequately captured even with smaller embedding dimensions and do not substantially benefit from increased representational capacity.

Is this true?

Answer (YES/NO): YES